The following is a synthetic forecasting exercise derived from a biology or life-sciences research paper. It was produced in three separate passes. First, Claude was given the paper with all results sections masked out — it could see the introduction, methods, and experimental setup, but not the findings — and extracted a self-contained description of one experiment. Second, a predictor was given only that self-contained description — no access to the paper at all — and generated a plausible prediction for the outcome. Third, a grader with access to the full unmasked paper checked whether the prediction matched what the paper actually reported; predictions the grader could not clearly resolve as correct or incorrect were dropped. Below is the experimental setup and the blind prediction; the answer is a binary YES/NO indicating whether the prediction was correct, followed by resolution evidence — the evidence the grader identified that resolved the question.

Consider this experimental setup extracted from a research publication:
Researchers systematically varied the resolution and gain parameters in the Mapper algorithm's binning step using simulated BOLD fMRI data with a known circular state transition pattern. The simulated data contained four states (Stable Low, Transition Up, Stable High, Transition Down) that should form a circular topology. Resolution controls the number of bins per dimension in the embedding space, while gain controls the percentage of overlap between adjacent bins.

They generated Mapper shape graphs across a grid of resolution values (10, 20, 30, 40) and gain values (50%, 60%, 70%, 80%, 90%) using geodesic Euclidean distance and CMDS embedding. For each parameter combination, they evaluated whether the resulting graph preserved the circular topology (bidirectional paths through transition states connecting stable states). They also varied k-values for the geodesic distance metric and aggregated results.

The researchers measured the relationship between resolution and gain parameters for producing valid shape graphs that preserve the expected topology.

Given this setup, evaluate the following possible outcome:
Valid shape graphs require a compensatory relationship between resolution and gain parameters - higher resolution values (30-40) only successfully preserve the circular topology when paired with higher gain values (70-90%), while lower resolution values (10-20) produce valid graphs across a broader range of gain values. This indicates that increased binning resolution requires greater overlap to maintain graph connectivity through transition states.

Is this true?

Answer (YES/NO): NO